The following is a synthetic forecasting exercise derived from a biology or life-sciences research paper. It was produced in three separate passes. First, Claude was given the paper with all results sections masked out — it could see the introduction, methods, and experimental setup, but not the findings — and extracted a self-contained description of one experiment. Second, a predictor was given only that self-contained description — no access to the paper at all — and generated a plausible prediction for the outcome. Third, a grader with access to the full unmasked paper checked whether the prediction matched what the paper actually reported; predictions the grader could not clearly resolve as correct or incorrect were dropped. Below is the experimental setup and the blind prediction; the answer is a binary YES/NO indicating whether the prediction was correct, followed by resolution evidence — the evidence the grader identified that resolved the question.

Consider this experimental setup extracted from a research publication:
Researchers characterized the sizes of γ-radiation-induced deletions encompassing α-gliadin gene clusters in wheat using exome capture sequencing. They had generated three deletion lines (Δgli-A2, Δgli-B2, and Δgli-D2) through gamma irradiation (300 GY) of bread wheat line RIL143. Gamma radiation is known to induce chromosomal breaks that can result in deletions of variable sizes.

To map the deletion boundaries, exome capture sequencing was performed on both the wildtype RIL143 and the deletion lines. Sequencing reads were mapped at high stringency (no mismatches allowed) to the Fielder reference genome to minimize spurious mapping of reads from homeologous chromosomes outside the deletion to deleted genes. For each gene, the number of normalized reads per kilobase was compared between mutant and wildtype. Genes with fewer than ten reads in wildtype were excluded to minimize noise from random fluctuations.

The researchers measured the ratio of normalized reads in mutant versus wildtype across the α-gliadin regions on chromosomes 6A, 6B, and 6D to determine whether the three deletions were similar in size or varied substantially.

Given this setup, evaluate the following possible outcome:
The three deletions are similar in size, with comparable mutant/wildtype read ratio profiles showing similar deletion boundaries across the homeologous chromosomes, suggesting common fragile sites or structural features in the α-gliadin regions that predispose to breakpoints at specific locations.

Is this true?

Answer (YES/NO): NO